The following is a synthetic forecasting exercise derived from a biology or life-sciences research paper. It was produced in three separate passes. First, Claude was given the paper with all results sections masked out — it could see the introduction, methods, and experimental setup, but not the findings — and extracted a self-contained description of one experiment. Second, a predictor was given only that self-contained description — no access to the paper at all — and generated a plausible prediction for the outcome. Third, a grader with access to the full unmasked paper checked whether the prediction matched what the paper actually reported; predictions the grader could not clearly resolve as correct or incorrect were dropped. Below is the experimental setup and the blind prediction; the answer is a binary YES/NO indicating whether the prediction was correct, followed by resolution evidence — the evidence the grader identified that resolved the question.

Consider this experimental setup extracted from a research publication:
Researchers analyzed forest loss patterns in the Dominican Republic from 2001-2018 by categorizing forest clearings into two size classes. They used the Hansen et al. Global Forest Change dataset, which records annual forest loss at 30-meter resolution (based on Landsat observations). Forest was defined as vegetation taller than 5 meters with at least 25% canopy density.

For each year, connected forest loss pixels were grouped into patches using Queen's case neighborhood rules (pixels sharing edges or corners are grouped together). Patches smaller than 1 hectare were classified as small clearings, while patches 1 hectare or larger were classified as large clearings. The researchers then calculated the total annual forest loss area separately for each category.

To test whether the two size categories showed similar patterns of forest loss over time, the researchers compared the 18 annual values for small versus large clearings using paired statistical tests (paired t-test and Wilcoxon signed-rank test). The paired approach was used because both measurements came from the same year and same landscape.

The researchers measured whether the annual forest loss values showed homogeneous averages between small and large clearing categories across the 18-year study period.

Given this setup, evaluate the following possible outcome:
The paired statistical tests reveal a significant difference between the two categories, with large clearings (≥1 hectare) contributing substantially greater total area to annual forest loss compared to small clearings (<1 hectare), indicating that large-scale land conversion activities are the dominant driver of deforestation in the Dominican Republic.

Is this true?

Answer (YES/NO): NO